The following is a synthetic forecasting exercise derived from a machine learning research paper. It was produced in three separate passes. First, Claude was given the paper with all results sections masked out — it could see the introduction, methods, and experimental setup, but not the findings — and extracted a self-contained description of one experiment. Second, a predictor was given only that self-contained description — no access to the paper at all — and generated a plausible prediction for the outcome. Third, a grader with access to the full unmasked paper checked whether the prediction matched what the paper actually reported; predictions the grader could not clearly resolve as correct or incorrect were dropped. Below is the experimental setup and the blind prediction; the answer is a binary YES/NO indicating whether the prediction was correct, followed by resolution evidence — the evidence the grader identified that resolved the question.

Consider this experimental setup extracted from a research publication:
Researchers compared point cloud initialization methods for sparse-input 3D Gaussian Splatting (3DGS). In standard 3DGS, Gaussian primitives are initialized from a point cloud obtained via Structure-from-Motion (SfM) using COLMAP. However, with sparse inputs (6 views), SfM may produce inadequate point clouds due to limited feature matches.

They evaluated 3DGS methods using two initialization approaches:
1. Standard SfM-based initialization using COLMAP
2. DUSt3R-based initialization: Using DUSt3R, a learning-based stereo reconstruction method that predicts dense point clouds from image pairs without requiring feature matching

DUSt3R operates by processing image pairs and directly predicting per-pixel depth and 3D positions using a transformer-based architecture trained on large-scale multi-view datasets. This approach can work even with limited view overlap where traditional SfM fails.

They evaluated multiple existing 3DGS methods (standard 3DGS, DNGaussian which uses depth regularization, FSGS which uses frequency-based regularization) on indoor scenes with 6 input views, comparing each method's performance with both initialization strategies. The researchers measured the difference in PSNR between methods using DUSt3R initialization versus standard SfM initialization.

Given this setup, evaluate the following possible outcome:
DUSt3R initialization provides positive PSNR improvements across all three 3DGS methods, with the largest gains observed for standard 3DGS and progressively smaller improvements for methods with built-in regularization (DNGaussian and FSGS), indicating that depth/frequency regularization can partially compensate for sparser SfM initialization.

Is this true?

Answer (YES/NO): NO